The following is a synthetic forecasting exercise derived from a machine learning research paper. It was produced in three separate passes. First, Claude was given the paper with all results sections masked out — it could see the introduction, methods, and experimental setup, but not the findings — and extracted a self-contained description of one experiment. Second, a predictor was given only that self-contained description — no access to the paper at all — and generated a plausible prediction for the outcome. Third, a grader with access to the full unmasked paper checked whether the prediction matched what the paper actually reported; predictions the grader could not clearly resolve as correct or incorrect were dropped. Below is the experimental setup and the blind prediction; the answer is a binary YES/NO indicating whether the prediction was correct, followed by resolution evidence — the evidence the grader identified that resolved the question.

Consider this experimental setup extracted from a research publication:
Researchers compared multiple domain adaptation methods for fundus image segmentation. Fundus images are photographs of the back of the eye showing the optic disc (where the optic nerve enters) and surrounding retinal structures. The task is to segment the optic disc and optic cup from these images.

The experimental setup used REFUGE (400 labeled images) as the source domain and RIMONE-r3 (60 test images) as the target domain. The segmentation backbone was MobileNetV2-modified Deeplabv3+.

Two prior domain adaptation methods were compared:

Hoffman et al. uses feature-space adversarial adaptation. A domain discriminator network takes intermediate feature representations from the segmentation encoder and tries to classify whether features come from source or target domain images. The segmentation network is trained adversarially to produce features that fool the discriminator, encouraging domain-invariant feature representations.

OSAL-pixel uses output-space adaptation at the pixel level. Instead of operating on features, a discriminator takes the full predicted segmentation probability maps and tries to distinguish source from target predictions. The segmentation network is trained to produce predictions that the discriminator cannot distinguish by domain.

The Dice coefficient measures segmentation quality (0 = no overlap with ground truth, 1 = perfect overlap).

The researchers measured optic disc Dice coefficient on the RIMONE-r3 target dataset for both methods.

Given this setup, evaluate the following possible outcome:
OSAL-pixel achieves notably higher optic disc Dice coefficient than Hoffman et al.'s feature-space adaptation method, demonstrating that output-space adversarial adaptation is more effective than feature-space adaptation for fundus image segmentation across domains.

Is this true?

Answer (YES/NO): NO